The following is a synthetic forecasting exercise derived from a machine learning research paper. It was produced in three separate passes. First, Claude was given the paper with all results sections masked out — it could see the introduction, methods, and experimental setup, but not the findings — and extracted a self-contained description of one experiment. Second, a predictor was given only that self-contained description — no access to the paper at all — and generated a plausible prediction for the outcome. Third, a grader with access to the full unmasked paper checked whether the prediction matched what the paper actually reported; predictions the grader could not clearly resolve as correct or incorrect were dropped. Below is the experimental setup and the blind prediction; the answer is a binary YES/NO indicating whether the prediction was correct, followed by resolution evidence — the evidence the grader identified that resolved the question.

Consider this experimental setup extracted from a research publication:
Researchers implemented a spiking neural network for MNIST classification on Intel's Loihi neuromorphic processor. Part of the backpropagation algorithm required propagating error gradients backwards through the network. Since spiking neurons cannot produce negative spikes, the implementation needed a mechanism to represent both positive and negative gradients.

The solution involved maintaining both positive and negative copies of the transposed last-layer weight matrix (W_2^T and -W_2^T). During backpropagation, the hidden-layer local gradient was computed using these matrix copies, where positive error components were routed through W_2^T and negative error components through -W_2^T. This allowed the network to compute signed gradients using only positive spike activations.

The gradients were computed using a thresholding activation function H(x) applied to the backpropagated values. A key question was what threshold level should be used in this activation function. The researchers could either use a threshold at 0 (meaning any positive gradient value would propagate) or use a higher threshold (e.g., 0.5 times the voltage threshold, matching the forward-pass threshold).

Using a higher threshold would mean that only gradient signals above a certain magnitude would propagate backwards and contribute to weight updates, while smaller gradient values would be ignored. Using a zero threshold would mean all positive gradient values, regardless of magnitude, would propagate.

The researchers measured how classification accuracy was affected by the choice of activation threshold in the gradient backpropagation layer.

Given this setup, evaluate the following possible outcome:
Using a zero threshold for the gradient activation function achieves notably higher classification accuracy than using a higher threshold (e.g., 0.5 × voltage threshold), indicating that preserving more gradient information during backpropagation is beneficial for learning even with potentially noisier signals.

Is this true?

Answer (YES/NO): YES